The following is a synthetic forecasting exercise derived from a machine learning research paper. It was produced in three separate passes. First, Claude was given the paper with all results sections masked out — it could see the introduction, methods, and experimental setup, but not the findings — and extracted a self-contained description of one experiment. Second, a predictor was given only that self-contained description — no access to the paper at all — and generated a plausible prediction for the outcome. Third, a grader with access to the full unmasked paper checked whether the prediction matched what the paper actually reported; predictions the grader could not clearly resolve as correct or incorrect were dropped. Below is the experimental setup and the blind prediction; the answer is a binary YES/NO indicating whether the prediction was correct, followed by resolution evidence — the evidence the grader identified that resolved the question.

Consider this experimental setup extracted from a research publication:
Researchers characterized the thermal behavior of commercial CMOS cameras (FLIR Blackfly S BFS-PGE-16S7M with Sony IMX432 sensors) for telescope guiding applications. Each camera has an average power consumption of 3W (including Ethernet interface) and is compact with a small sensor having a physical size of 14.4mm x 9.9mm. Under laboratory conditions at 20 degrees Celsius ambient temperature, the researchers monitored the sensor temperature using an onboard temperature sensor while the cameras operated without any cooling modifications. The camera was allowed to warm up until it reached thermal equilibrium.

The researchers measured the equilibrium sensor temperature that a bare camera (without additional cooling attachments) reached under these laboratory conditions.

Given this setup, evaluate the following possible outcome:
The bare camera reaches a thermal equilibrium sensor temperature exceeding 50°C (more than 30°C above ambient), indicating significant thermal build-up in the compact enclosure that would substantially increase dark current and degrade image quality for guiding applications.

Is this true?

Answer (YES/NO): YES